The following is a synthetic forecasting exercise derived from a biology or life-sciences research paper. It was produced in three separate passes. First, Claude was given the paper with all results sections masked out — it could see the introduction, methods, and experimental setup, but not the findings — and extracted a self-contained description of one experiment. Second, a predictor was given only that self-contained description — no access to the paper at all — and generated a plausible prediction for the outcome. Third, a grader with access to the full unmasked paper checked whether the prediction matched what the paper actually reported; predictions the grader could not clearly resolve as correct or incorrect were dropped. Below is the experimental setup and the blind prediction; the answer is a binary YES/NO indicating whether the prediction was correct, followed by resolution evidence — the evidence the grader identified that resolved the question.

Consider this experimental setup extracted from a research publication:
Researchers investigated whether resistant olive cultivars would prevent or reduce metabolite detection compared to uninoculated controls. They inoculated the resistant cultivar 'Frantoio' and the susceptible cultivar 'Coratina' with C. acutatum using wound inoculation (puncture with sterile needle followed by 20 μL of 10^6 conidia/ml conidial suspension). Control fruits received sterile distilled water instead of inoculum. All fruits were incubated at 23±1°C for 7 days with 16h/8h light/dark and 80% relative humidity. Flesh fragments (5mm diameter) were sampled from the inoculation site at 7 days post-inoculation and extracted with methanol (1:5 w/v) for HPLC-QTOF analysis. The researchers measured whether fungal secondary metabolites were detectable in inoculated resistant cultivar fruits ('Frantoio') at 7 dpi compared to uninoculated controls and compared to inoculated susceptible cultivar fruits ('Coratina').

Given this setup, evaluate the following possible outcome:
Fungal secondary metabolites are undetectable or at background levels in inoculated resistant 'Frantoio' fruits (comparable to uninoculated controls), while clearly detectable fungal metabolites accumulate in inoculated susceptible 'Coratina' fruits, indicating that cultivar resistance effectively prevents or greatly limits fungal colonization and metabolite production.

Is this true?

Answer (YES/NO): NO